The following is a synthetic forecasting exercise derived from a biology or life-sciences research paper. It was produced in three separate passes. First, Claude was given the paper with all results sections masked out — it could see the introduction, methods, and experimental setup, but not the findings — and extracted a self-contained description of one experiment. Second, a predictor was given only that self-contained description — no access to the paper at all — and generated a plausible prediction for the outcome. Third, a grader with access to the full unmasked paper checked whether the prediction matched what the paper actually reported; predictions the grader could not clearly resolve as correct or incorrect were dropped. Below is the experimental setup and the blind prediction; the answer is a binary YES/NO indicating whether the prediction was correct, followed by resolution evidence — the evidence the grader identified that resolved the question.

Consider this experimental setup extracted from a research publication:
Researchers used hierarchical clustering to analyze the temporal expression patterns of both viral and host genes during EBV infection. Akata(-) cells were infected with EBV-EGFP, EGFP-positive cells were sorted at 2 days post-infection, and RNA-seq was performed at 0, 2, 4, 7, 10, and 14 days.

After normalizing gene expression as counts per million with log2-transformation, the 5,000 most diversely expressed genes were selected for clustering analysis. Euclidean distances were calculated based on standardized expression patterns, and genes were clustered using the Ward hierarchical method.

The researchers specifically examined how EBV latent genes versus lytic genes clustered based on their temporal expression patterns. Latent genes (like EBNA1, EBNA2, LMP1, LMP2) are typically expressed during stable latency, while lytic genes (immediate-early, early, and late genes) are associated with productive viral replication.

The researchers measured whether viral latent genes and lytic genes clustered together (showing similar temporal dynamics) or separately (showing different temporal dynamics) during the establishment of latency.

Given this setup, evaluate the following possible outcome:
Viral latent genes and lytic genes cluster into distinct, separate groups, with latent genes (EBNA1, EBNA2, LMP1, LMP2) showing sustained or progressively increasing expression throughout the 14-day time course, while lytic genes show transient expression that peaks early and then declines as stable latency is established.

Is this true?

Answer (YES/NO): YES